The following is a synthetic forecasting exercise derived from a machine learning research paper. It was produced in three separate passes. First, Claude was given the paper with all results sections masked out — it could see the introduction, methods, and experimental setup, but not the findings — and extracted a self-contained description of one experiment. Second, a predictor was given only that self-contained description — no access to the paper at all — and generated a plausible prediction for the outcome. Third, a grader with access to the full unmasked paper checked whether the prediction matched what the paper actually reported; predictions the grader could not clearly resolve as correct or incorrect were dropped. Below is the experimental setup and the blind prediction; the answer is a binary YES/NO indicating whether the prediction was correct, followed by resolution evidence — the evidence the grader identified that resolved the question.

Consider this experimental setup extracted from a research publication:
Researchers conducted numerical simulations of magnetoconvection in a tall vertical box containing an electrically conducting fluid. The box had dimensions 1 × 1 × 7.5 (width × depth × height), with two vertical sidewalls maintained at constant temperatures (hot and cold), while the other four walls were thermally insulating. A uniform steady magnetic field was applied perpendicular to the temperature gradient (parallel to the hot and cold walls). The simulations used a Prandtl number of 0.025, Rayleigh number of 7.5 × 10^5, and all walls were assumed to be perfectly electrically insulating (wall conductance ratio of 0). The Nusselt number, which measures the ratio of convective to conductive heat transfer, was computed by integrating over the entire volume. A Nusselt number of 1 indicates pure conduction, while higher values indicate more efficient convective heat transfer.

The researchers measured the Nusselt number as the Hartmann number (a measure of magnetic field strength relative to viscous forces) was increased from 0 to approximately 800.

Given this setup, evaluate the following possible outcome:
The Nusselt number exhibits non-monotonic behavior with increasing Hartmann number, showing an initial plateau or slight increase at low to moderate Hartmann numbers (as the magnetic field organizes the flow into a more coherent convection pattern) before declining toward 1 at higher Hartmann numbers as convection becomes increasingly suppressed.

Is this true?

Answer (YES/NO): NO